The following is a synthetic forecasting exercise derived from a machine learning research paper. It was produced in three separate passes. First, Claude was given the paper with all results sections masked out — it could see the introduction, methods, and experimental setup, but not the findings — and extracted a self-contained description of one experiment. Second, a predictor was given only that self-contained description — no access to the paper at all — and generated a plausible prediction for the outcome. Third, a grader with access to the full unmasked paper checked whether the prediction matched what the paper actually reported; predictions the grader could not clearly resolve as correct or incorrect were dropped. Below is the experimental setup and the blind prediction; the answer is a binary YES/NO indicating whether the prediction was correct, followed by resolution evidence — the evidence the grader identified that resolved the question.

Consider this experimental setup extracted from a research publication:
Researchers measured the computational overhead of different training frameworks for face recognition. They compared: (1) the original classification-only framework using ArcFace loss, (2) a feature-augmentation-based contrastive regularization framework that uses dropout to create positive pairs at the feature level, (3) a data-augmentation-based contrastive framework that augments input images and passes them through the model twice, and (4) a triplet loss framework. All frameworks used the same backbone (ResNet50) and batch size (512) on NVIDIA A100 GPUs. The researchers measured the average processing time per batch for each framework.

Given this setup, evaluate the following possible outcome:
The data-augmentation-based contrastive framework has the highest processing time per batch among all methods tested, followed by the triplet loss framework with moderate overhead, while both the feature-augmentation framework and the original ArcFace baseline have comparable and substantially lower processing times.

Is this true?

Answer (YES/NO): NO